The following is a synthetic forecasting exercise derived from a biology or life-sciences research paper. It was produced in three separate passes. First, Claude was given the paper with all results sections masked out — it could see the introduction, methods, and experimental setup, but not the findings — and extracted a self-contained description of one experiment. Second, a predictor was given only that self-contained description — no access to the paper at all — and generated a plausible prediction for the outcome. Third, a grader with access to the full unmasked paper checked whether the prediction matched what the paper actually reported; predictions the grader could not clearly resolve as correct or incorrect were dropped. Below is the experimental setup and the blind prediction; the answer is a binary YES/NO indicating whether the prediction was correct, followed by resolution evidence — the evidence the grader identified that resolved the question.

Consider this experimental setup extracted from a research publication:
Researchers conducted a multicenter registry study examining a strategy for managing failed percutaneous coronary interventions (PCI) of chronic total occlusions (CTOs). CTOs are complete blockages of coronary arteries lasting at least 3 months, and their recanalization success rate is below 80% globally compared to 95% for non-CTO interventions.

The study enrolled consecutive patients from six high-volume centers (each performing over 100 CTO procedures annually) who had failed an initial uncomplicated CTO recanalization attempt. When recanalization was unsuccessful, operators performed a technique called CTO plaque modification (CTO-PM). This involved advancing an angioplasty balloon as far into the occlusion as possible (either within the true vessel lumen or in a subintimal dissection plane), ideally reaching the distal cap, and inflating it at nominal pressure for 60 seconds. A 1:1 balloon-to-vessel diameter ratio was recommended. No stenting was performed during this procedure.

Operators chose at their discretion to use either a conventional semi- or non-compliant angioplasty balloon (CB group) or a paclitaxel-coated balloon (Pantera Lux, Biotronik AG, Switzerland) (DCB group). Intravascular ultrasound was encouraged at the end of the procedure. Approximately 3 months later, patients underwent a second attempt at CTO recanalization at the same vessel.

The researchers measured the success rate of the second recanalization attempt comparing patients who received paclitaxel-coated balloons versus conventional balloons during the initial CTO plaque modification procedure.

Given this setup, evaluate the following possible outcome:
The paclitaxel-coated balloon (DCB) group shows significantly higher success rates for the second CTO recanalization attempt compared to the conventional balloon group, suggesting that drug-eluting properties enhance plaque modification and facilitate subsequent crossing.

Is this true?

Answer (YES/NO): NO